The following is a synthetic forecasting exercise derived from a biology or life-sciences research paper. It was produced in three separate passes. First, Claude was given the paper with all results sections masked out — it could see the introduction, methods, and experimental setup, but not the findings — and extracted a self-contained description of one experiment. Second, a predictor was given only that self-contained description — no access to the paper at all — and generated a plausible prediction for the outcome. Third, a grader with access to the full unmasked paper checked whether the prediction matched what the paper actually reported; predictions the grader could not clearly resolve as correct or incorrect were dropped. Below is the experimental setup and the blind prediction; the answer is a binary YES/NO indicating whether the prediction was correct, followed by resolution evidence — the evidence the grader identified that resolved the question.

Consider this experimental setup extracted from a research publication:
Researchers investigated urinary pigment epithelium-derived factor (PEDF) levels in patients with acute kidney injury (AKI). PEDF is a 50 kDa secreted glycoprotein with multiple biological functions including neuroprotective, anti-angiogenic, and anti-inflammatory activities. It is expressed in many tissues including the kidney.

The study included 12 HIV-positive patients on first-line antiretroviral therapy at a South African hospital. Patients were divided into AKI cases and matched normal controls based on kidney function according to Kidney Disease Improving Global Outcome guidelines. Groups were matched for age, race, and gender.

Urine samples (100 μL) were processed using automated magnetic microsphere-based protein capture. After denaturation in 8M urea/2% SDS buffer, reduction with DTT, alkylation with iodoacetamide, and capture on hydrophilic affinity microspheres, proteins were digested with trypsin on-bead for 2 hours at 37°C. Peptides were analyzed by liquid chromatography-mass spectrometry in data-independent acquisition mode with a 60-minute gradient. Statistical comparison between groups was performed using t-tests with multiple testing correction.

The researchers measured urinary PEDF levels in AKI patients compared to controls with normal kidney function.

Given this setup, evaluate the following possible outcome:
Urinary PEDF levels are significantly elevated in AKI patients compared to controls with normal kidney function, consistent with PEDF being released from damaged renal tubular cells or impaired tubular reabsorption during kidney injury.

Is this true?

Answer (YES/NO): YES